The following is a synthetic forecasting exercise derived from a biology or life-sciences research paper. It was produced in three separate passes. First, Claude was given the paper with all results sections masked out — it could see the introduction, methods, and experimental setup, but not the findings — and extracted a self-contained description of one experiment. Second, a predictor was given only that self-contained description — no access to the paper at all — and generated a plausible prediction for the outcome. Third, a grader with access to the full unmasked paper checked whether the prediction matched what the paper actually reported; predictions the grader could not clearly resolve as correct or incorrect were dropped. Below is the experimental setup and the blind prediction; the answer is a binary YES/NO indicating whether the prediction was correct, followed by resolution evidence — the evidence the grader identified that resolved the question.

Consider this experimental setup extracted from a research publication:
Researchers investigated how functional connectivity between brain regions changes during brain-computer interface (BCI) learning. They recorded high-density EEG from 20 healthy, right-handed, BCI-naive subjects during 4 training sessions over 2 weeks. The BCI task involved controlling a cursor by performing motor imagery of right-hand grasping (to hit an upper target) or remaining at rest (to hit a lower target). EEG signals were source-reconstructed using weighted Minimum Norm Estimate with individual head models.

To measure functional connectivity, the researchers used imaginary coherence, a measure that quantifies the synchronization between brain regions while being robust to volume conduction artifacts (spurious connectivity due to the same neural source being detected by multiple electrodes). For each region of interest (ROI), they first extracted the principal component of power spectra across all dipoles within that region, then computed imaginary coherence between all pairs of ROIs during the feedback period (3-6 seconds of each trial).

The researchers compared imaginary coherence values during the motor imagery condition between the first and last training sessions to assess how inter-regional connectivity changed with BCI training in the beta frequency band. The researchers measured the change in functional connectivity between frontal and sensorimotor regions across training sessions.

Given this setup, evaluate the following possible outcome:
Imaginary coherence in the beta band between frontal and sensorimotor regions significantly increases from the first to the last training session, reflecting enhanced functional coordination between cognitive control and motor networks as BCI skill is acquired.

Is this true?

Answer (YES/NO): NO